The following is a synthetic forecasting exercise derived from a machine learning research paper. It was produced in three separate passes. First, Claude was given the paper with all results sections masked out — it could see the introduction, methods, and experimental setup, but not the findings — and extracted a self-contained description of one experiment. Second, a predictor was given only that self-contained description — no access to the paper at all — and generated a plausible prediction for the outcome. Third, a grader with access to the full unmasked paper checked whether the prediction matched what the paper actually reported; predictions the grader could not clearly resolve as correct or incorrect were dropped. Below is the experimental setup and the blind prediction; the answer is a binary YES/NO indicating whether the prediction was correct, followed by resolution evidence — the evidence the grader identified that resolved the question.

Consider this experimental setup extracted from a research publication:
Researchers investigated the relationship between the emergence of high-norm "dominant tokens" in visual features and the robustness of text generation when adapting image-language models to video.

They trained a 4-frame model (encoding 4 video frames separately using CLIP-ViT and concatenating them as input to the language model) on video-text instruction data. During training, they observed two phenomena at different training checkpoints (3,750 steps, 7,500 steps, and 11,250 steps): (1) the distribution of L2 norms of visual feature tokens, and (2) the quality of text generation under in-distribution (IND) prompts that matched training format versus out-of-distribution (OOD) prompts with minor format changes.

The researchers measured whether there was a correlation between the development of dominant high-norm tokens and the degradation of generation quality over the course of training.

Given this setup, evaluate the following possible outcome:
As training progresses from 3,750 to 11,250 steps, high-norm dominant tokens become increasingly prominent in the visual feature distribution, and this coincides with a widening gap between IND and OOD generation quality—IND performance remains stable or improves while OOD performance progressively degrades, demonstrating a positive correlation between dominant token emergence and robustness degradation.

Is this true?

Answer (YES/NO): NO